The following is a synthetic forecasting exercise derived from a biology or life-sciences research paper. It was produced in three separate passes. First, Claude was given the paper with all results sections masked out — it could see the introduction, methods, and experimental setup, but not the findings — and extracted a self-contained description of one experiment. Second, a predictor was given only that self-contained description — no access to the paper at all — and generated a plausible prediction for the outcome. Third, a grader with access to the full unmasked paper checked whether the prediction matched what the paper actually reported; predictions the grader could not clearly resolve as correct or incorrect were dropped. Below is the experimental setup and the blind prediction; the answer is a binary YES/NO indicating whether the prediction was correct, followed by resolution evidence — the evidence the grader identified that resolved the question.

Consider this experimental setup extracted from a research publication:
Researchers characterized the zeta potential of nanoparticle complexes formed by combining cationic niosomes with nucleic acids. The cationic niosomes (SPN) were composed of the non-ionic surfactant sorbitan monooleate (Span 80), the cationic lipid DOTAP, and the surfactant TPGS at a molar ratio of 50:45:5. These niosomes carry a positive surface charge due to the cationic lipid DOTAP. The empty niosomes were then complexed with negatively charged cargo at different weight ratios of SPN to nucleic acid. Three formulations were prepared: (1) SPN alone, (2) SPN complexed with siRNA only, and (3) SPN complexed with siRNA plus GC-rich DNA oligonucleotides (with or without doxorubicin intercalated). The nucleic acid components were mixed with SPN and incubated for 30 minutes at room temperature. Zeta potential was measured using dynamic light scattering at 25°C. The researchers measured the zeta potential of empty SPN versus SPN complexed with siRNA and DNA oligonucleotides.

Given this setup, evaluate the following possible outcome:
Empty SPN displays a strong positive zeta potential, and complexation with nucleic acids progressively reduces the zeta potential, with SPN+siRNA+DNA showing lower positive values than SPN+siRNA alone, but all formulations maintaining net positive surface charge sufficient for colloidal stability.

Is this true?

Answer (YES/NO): YES